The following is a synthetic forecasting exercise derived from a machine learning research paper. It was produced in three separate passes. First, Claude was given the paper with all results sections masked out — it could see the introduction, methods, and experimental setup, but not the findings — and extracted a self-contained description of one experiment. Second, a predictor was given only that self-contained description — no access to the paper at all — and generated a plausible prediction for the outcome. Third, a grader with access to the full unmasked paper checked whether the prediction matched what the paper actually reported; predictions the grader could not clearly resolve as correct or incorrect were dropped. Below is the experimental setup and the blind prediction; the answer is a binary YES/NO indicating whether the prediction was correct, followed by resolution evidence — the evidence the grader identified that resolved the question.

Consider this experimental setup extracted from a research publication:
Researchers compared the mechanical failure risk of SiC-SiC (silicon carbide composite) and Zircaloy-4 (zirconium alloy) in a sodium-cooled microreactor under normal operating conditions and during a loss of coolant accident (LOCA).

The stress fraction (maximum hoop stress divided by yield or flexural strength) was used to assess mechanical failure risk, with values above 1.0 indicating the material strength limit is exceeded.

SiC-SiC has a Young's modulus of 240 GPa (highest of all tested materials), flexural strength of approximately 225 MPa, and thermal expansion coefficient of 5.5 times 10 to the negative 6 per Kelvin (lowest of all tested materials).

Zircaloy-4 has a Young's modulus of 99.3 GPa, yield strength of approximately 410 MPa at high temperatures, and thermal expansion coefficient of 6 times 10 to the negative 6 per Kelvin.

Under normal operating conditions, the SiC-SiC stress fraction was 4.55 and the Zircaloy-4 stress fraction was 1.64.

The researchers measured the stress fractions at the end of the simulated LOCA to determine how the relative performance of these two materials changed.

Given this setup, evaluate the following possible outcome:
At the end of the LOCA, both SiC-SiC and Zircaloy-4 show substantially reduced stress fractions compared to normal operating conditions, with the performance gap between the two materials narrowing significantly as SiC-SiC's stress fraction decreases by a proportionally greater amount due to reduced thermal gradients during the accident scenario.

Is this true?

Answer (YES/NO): NO